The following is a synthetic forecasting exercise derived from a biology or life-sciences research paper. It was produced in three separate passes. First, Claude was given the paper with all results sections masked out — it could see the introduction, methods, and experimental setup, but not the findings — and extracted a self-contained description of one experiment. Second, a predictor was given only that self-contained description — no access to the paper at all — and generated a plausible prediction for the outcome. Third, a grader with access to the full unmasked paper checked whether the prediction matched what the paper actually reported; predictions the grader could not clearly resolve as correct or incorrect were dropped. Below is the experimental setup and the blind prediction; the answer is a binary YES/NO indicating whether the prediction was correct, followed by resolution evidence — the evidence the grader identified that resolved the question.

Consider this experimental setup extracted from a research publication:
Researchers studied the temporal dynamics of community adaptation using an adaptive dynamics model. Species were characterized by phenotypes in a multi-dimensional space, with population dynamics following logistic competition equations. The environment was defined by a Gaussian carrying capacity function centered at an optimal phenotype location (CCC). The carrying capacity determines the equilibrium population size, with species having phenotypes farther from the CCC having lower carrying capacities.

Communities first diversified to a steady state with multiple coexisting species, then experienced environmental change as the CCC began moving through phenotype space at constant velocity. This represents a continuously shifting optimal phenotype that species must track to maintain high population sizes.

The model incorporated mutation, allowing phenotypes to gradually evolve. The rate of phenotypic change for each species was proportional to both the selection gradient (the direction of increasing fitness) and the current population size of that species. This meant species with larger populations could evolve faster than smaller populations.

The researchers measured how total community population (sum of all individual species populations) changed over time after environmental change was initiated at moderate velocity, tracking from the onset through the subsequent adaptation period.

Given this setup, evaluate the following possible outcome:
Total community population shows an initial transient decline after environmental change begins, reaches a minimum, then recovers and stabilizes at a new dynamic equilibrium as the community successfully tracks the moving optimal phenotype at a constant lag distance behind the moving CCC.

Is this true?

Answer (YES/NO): NO